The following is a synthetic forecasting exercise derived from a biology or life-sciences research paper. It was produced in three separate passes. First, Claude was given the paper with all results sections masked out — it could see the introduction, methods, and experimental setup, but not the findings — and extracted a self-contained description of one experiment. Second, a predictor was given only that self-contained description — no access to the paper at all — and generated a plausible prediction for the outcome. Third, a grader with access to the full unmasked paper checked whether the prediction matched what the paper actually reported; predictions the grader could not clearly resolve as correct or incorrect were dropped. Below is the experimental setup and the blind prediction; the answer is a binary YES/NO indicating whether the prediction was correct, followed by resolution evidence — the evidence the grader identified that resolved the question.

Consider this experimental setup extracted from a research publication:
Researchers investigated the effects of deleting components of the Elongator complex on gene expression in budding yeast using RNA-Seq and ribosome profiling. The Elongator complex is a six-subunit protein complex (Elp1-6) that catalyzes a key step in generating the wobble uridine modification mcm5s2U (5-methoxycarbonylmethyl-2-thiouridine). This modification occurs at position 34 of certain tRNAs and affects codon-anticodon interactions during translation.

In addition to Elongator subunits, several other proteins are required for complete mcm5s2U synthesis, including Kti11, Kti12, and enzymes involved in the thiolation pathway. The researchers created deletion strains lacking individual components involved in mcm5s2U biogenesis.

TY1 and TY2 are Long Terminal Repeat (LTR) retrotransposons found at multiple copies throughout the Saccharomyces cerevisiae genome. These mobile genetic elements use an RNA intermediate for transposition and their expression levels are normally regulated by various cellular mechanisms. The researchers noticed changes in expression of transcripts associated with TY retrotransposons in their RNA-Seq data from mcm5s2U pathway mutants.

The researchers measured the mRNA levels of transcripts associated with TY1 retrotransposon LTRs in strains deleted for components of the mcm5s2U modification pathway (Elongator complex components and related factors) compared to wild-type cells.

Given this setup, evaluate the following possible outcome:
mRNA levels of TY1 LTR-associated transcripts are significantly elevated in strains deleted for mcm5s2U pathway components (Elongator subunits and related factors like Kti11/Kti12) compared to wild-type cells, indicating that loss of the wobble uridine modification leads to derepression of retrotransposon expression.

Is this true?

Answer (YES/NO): NO